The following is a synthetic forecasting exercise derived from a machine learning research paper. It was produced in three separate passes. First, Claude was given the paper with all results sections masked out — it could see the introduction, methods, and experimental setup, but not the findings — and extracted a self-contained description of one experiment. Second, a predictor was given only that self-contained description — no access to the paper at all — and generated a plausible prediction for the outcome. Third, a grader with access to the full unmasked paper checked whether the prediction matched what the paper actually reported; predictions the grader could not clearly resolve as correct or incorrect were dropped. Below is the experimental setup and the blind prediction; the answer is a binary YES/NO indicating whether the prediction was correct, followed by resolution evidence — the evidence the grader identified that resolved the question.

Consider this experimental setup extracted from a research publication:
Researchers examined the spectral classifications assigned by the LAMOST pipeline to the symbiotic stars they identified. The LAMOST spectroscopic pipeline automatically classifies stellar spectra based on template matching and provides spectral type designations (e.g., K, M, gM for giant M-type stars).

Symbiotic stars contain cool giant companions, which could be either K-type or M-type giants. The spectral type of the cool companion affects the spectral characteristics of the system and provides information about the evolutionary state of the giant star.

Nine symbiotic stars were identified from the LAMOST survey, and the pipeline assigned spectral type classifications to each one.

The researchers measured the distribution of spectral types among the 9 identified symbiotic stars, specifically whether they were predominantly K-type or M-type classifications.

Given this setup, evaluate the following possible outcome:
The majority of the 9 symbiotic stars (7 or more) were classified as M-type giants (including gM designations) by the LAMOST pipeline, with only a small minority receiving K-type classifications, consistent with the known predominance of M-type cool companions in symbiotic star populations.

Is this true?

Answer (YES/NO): YES